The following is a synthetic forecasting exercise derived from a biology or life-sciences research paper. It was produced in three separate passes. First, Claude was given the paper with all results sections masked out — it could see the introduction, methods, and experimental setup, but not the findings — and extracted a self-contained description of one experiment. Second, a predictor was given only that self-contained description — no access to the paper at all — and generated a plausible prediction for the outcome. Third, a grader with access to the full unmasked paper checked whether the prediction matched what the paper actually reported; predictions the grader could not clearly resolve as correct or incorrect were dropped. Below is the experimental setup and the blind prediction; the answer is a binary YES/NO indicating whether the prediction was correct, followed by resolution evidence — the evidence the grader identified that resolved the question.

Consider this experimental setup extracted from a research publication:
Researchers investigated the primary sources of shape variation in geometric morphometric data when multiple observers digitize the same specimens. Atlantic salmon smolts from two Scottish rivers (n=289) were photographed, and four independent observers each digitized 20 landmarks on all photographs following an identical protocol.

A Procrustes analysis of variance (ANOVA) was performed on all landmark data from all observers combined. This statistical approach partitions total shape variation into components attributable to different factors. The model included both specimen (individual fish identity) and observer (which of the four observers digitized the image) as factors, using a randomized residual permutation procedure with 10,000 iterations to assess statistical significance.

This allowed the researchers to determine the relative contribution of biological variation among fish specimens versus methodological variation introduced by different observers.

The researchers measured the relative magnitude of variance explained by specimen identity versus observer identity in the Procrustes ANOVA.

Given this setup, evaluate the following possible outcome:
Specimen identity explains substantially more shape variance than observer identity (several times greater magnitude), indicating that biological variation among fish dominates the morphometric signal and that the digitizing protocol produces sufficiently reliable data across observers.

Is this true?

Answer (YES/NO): YES